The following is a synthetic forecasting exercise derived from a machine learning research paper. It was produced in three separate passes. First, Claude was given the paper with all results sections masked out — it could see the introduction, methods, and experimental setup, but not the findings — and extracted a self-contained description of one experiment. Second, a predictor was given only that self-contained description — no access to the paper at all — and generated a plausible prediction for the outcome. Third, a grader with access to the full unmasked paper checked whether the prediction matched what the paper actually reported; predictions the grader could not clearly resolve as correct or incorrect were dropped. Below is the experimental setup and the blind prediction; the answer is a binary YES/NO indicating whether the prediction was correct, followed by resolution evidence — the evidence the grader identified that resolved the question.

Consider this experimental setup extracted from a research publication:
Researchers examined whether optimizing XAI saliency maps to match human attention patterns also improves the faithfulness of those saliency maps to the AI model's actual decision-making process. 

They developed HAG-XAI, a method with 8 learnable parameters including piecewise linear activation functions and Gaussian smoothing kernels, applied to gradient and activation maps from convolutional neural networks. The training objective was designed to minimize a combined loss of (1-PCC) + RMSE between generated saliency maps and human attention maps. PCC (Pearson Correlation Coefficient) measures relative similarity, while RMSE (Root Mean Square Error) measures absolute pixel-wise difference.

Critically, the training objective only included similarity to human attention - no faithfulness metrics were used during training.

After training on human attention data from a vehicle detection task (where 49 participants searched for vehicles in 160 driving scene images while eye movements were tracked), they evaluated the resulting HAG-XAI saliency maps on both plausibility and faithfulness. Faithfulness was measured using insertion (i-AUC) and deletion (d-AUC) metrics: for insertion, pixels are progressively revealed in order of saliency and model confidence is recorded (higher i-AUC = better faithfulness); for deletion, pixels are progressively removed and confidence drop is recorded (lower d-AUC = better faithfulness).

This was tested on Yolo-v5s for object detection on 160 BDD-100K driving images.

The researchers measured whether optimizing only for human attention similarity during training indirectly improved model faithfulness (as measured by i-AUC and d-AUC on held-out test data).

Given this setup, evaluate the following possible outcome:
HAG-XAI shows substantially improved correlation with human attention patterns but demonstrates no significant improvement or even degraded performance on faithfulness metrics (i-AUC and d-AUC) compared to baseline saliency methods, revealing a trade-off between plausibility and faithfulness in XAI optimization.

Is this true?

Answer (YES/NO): NO